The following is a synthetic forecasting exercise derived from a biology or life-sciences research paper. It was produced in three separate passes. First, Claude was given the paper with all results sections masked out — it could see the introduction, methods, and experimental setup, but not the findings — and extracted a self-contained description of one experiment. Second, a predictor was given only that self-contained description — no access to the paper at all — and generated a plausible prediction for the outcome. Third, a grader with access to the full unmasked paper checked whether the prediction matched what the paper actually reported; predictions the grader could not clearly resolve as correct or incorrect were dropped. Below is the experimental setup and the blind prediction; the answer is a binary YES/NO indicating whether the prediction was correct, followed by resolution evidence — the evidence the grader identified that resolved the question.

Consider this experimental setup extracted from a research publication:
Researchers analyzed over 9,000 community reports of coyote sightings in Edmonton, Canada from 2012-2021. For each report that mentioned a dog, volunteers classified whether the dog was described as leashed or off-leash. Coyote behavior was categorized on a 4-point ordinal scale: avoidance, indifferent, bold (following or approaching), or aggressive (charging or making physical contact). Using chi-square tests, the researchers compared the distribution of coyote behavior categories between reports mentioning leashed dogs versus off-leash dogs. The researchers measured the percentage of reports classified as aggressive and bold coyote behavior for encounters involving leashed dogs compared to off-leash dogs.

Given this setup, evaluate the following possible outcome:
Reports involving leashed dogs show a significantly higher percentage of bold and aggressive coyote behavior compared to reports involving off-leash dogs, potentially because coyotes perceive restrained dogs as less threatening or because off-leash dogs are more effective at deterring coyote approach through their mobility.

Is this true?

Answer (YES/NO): NO